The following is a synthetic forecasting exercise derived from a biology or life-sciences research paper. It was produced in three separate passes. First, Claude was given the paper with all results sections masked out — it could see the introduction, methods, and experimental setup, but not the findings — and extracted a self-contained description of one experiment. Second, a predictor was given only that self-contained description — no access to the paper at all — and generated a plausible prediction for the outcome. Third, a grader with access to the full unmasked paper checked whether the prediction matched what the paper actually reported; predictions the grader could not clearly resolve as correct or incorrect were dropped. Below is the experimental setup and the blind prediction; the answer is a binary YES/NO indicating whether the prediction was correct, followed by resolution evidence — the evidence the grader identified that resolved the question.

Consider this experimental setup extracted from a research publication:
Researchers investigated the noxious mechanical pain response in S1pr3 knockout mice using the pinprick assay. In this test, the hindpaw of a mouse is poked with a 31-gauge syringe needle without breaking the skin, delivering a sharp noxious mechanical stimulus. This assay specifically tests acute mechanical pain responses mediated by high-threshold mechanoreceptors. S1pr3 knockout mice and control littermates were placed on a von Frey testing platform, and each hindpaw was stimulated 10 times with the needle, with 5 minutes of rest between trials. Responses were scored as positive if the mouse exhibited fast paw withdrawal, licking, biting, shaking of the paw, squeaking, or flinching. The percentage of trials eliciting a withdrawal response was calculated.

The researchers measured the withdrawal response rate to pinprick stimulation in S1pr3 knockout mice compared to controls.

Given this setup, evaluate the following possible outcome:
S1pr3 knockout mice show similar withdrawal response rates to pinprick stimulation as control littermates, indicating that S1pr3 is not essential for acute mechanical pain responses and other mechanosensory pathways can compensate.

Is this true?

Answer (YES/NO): NO